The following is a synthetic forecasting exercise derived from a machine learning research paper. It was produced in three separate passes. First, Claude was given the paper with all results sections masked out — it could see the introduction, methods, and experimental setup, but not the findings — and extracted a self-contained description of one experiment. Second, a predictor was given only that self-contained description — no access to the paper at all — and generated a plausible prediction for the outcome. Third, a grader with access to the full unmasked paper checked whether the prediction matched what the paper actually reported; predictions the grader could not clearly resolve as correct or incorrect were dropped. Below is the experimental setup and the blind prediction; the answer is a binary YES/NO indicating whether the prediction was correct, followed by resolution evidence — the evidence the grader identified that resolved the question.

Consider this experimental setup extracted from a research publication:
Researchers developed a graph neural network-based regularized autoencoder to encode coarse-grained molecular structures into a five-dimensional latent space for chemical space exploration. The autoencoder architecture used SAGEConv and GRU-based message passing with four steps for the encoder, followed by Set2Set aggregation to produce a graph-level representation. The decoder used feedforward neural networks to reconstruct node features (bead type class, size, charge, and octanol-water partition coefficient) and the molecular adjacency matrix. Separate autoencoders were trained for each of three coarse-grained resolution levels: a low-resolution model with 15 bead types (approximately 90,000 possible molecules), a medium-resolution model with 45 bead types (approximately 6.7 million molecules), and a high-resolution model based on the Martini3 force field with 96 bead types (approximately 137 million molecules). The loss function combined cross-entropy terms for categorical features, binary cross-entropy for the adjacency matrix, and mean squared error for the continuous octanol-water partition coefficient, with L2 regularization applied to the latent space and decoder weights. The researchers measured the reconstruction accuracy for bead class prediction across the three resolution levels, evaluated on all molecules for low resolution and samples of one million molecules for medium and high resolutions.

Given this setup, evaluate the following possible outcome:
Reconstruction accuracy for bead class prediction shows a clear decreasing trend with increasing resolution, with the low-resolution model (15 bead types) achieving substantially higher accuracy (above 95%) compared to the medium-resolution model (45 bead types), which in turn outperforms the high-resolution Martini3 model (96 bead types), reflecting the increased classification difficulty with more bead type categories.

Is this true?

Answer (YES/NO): NO